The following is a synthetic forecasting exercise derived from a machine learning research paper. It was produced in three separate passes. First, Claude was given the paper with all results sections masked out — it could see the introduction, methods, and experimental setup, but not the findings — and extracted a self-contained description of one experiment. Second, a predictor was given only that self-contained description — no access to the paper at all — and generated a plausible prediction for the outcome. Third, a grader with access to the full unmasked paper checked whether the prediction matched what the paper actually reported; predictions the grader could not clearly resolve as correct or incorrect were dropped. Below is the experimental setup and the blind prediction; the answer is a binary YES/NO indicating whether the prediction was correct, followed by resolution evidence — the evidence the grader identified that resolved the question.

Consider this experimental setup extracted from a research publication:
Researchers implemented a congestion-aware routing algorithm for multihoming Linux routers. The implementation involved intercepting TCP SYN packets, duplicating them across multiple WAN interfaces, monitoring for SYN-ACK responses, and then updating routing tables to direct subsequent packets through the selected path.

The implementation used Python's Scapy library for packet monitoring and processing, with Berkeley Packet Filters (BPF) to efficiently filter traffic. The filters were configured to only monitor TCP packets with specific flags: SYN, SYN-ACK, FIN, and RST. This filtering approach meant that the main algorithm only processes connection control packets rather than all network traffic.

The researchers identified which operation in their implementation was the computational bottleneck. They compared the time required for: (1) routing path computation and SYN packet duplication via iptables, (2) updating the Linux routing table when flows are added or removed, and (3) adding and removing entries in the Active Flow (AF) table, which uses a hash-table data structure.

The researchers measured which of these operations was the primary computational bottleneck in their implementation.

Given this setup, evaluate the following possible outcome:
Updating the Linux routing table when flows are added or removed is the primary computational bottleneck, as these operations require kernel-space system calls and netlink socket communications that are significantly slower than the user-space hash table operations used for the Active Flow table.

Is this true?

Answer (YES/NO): YES